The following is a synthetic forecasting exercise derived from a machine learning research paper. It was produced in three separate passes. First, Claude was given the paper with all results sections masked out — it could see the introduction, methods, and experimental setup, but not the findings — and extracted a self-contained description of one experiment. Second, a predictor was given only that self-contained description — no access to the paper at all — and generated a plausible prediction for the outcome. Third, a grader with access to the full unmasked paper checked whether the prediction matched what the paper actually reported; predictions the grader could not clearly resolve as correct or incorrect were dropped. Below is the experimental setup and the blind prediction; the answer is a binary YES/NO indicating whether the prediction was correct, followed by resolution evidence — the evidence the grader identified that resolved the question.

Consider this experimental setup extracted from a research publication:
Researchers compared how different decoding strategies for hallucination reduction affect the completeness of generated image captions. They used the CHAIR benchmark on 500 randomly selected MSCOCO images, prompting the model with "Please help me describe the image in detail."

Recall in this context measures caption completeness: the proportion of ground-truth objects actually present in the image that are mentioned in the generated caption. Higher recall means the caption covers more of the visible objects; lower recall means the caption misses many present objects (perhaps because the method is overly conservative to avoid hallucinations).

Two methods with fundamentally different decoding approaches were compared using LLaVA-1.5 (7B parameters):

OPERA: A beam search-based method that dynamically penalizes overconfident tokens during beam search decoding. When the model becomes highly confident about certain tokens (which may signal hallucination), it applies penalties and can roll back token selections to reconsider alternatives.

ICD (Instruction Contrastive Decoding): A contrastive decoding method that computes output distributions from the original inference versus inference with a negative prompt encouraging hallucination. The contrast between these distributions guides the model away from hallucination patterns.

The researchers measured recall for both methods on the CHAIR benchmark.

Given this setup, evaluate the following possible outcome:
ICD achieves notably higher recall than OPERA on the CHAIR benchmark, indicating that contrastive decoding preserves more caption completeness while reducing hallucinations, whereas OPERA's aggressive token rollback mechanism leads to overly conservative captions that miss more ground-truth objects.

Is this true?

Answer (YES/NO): NO